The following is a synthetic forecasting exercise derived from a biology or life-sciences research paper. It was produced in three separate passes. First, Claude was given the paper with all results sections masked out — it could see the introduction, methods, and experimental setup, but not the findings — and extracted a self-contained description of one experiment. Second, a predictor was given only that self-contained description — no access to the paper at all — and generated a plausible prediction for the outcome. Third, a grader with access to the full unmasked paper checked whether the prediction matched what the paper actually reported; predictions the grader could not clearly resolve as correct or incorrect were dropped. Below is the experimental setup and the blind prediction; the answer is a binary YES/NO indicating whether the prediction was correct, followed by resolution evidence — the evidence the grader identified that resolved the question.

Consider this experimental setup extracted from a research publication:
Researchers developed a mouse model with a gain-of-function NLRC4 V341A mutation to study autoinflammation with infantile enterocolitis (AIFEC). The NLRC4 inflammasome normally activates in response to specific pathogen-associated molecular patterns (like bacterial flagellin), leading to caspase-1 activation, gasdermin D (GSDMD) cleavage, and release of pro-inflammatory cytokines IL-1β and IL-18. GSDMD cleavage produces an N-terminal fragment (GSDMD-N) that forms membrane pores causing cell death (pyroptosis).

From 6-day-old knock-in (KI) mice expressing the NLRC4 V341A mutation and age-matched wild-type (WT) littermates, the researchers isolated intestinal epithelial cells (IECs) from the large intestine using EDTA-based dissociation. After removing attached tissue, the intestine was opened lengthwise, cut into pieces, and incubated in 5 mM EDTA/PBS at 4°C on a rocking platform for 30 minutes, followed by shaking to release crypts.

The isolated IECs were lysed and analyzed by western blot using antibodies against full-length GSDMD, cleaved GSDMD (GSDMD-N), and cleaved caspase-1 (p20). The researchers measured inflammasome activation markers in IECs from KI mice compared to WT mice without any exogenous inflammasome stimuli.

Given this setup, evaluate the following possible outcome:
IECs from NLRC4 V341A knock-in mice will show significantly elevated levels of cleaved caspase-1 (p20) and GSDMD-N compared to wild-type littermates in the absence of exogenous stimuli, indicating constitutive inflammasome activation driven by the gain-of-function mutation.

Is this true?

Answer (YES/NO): YES